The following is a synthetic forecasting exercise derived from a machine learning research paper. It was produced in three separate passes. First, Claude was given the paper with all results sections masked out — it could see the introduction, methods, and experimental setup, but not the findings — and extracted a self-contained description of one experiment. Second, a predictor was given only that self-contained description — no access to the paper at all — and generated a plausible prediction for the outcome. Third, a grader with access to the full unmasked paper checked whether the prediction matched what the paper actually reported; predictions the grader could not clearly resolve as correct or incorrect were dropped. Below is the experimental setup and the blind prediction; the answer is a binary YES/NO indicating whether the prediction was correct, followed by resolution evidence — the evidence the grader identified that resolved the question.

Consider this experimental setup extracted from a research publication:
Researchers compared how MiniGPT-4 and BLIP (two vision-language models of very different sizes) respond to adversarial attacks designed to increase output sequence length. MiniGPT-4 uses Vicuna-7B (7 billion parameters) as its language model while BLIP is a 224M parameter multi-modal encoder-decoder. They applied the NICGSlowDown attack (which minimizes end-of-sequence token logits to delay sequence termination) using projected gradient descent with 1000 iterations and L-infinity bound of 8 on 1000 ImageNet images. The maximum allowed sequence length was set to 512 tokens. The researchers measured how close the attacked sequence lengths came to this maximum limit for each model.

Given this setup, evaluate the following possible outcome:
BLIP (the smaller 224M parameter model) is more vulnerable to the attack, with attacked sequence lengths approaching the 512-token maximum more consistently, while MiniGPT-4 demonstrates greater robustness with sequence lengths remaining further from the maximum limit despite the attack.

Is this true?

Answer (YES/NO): NO